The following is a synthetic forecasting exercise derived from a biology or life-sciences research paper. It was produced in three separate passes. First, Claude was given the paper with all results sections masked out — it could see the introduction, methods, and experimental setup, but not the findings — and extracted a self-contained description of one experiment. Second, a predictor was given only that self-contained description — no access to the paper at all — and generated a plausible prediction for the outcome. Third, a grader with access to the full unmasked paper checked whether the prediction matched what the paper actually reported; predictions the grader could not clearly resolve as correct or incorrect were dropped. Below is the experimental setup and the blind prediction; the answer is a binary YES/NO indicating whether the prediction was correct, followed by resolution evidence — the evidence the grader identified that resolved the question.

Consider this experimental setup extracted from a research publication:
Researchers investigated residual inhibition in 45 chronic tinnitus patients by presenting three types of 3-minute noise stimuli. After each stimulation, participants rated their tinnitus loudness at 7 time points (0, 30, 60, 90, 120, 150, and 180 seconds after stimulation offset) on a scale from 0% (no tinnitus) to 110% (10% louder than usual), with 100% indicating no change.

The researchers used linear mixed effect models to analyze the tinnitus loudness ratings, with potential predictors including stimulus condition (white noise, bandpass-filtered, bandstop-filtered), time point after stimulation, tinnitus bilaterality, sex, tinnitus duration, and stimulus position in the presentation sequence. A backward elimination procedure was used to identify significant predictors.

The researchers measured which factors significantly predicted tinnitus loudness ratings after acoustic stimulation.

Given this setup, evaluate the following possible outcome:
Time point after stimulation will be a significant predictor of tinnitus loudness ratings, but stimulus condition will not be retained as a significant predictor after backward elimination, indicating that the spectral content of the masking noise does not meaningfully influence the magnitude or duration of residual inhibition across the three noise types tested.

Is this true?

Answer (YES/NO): NO